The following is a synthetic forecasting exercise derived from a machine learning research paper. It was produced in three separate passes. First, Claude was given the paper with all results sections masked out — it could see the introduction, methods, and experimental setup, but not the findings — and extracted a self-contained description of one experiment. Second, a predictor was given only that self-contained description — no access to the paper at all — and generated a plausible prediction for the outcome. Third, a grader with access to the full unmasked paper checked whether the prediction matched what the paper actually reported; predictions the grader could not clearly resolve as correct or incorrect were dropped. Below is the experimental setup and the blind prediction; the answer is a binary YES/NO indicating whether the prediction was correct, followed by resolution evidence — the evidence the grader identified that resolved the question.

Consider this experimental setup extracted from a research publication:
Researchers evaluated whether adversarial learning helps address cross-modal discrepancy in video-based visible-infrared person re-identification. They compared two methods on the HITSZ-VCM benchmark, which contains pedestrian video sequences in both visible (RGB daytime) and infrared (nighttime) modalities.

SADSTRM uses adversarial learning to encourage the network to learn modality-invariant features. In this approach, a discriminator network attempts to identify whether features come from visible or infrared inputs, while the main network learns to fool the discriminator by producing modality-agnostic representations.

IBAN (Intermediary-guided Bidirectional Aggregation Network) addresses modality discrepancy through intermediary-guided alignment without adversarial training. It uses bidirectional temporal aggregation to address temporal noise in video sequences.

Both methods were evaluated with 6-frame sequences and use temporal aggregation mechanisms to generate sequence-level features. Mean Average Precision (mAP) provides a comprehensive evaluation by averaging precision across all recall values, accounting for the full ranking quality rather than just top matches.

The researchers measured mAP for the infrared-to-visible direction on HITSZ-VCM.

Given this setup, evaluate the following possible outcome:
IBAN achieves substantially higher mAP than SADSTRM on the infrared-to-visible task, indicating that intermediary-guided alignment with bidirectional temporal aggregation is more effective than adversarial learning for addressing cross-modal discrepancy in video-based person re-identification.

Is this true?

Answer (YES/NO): NO